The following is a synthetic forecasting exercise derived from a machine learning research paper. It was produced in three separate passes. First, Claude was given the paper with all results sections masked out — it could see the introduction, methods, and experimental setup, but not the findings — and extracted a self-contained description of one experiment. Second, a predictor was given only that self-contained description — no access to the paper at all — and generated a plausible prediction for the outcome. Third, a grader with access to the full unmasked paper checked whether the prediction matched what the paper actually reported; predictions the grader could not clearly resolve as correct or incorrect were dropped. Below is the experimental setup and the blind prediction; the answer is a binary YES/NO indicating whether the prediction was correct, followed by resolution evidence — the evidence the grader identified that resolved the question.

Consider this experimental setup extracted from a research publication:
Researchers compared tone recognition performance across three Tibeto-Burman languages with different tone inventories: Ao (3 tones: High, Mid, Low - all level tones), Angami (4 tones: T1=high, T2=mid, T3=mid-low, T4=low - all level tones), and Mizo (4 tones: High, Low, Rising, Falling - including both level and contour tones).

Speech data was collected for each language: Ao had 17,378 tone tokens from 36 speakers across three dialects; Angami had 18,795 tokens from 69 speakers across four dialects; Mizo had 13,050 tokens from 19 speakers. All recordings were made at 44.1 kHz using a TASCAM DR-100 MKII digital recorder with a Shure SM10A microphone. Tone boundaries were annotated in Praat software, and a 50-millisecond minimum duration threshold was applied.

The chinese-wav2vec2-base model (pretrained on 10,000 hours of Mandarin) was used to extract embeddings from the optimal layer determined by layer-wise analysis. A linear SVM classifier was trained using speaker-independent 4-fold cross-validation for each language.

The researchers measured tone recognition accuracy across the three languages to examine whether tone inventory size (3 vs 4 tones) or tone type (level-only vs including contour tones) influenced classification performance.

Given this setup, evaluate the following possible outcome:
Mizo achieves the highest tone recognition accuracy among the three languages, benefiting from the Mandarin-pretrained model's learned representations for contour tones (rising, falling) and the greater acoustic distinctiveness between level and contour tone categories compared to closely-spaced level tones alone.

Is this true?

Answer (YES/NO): YES